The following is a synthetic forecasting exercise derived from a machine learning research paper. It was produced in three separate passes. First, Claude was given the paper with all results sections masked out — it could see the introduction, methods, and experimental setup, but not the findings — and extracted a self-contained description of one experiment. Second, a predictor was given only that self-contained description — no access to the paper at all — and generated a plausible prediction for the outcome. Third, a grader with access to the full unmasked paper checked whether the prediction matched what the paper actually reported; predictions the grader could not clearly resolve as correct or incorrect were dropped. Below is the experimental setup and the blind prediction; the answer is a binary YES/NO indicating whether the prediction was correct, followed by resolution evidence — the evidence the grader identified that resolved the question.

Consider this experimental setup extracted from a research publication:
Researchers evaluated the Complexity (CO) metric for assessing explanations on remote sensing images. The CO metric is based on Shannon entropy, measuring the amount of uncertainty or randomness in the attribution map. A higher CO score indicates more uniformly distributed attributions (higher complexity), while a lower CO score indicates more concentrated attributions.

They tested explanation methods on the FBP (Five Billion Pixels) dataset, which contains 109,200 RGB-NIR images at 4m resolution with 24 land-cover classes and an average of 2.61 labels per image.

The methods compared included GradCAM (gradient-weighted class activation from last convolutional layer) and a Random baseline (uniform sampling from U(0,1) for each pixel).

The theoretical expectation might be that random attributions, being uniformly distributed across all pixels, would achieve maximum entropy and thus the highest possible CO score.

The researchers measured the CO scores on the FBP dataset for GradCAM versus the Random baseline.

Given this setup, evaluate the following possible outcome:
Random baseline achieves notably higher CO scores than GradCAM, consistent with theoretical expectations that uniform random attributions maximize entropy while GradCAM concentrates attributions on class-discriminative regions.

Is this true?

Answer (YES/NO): NO